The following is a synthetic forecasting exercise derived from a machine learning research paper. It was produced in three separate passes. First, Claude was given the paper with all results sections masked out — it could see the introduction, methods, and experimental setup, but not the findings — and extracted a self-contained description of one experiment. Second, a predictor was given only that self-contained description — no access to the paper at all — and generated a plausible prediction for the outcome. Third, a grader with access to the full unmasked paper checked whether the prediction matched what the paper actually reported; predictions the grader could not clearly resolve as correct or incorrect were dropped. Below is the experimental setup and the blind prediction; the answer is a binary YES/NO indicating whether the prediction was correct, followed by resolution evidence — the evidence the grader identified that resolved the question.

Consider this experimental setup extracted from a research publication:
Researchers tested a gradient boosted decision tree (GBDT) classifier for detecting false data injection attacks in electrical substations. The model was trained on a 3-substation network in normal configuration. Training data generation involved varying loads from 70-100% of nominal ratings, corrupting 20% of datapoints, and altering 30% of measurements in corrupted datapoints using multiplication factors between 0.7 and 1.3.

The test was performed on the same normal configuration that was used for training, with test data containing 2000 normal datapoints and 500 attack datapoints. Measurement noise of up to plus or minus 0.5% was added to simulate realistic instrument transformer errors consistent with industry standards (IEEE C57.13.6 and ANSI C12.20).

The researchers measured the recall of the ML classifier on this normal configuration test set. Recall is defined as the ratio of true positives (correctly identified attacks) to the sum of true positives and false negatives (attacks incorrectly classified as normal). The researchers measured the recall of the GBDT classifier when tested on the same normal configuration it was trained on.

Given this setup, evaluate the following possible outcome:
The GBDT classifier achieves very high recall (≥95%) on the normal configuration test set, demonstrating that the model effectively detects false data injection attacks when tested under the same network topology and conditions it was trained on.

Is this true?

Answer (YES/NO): YES